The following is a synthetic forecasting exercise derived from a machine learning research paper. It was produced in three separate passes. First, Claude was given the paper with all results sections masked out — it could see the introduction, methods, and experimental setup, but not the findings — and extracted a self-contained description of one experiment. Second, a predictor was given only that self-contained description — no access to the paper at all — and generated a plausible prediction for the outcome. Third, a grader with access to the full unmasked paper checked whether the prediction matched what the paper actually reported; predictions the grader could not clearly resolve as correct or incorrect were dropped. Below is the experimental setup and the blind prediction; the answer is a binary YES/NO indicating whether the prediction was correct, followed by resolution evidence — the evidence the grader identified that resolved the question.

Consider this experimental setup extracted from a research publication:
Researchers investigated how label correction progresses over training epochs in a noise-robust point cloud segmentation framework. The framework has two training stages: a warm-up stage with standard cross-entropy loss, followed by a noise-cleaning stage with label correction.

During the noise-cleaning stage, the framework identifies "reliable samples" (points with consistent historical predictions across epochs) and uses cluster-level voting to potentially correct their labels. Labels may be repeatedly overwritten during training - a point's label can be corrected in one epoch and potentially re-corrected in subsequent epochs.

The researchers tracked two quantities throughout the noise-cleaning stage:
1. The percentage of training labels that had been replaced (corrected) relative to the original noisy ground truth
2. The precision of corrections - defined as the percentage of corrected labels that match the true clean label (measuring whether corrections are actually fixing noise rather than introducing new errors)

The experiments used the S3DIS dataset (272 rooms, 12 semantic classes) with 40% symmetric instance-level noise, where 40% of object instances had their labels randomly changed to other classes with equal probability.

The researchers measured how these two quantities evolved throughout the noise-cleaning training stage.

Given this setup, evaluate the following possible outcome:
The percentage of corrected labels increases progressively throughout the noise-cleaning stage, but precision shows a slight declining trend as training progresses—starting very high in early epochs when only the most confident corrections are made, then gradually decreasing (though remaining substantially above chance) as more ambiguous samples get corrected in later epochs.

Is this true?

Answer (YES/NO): NO